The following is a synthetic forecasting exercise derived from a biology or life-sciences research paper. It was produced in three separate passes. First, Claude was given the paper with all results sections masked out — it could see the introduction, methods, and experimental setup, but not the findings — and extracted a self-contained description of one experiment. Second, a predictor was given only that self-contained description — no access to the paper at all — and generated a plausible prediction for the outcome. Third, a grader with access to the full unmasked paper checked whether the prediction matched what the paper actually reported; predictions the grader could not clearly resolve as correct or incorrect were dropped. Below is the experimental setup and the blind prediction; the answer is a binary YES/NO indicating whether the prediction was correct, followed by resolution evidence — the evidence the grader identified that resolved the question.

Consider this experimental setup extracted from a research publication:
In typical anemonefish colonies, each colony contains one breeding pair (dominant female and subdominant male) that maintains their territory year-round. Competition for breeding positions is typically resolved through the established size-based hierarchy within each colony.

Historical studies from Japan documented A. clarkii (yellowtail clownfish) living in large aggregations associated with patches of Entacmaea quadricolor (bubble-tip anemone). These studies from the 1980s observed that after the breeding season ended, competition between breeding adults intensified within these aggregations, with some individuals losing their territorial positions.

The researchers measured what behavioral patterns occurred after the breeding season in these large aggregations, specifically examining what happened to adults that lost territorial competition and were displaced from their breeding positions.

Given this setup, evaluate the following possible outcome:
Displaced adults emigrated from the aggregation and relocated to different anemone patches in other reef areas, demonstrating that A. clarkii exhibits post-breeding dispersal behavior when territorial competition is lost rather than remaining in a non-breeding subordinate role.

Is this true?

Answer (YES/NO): NO